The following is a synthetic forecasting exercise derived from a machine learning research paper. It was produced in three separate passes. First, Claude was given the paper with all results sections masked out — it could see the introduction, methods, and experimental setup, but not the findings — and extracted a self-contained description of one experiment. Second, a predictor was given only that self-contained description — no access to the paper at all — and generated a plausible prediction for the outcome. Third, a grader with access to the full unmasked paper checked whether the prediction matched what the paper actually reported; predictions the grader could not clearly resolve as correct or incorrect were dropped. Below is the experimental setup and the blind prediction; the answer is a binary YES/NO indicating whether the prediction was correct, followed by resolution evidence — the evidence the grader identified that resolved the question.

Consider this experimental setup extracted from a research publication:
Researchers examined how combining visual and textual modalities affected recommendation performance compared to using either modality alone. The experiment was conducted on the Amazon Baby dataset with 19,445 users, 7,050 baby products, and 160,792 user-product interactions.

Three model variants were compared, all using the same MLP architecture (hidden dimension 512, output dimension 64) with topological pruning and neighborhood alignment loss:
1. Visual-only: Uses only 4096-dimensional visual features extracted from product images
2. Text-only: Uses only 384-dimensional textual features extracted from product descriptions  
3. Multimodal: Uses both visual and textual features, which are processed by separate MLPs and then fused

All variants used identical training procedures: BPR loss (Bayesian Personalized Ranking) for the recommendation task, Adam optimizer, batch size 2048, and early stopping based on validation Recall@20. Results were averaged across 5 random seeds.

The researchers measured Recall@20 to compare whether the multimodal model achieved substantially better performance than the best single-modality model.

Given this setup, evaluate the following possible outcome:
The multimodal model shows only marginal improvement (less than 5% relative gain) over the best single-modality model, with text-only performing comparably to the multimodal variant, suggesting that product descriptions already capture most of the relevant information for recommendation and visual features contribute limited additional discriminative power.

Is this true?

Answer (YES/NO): YES